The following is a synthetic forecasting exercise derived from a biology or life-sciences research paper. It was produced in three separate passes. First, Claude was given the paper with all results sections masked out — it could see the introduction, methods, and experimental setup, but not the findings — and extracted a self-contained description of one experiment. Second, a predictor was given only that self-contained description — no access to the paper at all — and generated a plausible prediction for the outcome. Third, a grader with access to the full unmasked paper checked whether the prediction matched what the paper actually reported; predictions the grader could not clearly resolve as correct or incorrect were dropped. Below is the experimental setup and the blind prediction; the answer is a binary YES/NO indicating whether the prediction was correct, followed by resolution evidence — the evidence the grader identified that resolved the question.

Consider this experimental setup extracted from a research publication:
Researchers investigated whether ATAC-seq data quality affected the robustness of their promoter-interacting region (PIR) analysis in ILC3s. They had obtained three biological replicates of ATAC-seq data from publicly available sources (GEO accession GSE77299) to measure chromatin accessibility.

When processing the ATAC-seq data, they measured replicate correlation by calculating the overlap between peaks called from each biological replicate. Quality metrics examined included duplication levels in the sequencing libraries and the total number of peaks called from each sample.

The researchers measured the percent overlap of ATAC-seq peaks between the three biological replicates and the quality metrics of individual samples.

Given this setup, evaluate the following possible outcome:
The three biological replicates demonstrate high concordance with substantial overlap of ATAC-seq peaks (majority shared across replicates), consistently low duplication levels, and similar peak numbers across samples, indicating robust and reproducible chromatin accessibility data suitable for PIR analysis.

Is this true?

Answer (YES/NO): NO